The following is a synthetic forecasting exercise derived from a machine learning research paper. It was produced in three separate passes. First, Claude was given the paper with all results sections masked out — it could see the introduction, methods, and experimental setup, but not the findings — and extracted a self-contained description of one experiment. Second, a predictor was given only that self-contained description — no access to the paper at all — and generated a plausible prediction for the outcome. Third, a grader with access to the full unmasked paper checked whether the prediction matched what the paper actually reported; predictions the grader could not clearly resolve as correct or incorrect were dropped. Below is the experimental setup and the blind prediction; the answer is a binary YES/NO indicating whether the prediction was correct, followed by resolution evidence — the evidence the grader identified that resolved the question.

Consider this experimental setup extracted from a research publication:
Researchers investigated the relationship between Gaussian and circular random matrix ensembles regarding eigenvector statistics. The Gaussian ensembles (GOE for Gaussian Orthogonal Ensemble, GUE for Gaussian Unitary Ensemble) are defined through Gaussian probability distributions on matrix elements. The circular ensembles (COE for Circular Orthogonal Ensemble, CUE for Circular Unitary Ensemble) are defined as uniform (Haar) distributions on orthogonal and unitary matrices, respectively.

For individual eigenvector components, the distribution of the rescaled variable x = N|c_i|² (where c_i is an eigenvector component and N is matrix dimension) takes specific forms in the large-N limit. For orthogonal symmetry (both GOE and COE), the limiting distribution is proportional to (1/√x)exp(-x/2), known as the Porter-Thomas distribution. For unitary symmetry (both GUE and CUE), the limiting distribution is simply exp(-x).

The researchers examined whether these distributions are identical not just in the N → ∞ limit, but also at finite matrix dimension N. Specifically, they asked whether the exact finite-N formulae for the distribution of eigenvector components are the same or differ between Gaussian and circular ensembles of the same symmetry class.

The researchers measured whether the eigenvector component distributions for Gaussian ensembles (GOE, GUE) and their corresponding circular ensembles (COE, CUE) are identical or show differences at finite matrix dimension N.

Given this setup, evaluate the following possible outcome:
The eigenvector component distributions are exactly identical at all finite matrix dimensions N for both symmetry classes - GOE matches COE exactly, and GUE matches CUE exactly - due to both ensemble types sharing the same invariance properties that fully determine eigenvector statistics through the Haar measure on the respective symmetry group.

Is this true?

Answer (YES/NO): YES